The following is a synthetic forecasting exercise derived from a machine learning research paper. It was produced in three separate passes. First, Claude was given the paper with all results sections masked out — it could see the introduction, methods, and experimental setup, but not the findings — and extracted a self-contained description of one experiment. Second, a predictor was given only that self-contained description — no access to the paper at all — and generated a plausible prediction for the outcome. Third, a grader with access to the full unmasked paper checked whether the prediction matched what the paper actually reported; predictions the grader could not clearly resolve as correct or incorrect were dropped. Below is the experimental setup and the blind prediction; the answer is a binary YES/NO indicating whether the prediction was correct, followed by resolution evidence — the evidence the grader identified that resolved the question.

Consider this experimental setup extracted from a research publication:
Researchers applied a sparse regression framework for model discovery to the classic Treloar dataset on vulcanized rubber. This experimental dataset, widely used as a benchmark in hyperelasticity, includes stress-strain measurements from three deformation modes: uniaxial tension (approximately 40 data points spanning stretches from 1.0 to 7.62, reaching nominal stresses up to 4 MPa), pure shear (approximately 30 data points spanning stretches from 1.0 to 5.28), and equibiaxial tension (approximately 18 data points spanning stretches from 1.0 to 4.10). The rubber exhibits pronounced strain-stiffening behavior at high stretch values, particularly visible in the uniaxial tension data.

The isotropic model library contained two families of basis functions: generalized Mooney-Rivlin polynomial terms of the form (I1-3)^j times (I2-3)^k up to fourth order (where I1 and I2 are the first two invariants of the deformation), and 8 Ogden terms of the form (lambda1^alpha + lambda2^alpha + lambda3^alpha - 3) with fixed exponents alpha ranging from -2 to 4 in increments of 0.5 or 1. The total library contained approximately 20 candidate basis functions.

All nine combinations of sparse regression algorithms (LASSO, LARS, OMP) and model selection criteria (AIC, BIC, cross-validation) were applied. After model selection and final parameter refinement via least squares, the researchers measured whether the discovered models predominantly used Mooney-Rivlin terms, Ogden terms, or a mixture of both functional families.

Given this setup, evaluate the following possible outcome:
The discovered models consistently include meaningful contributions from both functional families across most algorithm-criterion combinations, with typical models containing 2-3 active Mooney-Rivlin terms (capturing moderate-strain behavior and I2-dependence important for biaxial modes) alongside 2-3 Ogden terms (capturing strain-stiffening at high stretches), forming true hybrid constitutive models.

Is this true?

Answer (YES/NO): NO